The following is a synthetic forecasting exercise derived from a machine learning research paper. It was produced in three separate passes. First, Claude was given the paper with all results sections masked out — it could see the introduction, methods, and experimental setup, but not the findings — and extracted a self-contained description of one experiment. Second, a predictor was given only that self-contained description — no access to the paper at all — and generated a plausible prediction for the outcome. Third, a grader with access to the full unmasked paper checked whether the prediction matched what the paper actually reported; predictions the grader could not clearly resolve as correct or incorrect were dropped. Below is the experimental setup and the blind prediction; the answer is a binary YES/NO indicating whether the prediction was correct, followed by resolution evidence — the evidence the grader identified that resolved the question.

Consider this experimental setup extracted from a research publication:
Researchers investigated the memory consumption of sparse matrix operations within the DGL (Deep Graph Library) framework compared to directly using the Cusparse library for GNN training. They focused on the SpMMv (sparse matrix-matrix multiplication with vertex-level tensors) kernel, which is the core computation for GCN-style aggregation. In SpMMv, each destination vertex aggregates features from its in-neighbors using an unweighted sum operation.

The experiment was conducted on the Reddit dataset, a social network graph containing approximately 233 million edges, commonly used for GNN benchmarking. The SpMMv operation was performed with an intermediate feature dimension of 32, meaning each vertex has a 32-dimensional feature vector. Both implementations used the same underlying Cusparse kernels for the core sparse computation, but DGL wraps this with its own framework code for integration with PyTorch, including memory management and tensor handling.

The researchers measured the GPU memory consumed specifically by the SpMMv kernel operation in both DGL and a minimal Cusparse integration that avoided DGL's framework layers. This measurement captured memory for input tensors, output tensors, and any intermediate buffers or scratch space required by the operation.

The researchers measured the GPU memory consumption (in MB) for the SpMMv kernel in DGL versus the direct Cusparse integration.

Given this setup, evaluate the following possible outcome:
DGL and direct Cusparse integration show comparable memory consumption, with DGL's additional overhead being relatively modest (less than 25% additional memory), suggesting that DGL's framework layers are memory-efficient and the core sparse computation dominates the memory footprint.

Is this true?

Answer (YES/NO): NO